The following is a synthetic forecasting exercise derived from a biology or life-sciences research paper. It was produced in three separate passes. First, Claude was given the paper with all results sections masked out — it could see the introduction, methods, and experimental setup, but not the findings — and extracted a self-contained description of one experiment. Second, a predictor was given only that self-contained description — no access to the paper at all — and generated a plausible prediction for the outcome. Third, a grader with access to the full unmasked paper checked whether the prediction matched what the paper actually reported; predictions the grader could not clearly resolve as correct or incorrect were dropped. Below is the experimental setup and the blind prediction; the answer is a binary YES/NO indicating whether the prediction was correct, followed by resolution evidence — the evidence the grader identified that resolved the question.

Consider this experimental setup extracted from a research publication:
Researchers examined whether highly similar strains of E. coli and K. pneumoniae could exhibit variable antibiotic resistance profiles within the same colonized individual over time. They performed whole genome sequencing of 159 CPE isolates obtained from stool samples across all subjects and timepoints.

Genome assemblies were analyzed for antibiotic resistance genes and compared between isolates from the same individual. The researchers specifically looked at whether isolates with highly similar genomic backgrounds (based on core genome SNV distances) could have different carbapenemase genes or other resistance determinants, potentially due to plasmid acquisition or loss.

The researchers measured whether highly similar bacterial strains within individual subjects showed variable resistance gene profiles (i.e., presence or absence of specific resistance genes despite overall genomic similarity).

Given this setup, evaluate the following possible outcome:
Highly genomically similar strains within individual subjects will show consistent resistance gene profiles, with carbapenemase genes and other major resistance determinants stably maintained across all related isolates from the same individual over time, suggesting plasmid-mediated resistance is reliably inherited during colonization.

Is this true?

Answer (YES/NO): NO